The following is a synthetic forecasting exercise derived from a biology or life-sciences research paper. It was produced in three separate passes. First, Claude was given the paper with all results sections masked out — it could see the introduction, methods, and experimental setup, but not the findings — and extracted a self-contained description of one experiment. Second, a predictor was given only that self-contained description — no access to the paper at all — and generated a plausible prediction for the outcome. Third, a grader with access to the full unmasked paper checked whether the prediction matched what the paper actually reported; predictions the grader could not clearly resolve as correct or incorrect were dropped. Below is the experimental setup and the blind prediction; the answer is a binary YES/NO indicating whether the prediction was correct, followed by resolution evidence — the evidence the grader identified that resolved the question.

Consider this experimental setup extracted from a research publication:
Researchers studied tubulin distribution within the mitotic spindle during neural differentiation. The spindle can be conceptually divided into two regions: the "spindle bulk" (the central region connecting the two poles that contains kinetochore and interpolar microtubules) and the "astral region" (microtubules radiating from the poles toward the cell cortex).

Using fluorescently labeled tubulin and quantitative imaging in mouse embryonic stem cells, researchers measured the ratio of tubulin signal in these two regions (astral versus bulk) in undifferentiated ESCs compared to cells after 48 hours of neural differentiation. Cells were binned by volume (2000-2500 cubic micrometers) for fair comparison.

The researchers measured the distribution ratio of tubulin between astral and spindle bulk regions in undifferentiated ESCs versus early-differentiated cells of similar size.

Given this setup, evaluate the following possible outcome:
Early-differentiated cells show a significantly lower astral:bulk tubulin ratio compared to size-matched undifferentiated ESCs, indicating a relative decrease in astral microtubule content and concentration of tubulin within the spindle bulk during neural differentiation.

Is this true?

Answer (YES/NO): NO